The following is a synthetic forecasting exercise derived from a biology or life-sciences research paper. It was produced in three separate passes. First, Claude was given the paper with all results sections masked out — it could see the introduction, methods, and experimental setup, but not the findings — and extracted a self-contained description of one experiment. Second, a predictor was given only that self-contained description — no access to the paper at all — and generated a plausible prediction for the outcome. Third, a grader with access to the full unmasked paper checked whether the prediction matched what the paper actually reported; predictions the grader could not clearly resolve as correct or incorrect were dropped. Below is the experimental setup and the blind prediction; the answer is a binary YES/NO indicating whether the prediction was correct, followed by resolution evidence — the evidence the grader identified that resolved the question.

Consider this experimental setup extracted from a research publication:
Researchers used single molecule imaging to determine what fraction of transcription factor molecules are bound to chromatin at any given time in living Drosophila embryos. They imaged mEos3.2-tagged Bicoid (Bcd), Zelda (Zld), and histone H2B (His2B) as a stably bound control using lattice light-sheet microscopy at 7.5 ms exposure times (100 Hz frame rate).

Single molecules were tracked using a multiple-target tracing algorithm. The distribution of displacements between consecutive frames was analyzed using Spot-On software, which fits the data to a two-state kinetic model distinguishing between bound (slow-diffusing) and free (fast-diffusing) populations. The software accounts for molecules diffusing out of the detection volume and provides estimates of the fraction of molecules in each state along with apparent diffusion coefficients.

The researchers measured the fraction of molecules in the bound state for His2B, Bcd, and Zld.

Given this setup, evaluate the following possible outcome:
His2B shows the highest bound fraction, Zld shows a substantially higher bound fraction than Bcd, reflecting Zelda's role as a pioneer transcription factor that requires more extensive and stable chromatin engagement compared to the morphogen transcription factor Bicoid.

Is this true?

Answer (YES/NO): NO